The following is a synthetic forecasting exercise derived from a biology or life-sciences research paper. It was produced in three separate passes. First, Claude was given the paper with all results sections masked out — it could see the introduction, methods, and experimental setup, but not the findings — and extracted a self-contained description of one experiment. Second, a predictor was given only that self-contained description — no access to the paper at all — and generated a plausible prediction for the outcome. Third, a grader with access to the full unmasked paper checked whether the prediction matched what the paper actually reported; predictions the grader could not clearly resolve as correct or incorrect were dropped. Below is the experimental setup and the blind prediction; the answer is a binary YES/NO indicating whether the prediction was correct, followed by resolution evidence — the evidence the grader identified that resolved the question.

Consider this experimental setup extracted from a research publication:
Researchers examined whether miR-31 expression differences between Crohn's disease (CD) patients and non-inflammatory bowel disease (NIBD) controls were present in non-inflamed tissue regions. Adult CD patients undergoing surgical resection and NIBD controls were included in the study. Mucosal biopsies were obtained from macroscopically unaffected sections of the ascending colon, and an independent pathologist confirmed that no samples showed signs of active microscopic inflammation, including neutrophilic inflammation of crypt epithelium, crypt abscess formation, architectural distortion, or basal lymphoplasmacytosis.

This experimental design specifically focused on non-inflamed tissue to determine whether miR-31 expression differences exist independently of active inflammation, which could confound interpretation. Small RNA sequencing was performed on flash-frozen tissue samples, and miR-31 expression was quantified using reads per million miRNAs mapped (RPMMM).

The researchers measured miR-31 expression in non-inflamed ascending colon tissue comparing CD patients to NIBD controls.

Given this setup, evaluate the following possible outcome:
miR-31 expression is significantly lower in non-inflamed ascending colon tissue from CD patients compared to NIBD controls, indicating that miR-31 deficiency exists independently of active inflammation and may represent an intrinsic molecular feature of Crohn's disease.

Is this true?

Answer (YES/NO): NO